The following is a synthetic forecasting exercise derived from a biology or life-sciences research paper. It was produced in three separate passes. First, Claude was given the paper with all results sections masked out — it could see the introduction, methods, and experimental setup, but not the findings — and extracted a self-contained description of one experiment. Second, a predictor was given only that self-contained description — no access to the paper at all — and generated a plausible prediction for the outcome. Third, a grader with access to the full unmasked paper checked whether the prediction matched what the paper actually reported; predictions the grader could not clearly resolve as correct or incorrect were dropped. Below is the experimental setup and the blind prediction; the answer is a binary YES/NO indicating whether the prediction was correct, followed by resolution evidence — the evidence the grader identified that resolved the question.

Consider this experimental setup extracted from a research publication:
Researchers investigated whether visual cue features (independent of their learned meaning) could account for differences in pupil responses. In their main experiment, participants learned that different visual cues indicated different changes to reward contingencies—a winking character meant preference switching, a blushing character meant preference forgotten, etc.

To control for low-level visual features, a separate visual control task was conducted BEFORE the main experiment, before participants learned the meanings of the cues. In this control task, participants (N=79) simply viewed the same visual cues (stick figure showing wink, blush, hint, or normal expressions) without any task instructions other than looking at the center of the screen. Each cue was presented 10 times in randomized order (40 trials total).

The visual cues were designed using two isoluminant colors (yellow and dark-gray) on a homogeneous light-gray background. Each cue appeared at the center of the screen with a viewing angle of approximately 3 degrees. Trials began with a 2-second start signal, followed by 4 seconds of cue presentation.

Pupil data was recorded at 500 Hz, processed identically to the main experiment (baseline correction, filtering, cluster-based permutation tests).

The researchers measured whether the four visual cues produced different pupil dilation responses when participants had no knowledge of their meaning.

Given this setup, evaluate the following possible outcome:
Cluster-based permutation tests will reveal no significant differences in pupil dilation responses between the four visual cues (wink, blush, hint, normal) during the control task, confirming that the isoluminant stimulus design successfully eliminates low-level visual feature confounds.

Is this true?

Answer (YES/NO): NO